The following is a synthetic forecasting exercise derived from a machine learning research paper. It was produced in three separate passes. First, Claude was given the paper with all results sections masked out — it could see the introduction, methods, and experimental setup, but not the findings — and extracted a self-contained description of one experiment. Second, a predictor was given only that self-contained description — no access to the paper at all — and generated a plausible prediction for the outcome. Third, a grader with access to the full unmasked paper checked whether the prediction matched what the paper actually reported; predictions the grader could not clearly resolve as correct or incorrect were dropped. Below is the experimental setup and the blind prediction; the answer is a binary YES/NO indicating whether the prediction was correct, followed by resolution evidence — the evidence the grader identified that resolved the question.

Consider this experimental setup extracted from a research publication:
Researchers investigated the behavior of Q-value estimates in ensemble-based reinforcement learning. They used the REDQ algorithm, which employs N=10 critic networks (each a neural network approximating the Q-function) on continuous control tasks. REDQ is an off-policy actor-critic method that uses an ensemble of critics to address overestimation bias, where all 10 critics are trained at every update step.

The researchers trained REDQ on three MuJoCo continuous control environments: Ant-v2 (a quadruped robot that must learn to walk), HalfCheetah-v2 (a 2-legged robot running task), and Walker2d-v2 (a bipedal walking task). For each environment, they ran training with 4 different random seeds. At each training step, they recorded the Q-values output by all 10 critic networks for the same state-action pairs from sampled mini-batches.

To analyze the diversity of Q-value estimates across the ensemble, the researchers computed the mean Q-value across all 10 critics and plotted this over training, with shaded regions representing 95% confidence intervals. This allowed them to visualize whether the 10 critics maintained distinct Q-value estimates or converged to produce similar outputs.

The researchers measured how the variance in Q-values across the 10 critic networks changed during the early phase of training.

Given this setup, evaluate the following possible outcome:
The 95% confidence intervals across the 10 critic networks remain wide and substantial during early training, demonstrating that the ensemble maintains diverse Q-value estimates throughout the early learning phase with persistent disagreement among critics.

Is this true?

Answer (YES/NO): NO